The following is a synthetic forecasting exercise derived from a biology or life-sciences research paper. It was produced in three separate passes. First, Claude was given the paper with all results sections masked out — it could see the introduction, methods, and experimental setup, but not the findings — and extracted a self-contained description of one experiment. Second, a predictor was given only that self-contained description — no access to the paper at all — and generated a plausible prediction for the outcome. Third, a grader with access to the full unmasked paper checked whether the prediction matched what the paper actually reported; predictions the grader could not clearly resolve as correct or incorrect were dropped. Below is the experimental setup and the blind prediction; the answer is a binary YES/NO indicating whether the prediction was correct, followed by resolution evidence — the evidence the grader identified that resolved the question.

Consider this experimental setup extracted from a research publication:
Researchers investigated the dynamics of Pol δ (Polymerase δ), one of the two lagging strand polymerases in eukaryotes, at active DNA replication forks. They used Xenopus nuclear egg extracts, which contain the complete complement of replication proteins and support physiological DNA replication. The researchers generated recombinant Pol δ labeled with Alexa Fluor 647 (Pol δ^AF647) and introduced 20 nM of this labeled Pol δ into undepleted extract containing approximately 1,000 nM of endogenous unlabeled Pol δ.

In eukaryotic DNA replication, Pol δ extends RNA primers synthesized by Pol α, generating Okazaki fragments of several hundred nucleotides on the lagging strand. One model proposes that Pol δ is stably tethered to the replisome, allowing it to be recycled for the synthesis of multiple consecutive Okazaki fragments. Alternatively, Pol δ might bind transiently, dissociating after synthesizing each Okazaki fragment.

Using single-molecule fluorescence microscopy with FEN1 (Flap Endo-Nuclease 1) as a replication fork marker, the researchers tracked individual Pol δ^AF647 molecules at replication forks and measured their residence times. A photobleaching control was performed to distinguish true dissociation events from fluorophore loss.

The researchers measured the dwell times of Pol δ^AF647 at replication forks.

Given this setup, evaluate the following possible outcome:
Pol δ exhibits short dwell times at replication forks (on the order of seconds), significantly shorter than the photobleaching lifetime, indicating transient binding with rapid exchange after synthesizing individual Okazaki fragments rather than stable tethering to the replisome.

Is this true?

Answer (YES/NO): YES